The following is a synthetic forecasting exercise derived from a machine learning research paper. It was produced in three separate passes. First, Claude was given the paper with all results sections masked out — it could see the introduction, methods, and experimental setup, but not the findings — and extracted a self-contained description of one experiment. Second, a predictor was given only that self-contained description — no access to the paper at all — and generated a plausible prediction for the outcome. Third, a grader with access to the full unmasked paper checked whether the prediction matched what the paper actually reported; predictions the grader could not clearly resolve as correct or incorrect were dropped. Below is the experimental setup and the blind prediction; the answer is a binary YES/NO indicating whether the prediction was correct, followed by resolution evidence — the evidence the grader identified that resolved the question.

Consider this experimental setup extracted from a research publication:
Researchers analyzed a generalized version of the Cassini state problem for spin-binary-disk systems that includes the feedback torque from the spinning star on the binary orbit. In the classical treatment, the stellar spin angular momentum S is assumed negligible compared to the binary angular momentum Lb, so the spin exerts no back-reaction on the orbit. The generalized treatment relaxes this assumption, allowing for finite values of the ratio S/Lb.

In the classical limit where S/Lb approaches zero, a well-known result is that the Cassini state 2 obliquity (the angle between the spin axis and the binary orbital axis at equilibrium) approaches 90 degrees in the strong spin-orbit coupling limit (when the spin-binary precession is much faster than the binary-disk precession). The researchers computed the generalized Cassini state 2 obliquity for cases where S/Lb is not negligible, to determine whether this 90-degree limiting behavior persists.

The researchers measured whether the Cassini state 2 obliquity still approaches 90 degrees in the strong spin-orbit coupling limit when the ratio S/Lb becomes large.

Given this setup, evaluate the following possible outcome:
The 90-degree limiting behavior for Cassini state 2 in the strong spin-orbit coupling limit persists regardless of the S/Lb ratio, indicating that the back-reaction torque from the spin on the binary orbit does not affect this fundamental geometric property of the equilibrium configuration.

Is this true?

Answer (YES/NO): NO